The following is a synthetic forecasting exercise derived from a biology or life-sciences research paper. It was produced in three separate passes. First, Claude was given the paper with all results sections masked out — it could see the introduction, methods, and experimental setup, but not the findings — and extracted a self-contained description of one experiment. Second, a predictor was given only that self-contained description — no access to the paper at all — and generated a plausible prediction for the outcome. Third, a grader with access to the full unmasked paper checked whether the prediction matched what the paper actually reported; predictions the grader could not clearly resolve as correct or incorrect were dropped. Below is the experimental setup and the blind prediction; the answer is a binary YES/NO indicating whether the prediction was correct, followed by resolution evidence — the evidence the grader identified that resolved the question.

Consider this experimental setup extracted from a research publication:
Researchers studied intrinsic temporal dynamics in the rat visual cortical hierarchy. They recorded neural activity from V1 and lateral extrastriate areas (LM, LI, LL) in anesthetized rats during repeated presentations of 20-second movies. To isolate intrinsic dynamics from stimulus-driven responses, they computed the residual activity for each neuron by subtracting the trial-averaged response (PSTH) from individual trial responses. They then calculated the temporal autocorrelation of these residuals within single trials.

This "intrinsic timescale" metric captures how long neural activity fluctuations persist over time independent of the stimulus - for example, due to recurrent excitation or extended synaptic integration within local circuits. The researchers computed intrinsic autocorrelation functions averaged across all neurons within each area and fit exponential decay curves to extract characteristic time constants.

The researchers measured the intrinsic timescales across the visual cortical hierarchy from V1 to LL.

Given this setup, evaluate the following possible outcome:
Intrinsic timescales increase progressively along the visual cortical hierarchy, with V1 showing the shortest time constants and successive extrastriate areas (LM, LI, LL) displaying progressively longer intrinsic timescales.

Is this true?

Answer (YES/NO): YES